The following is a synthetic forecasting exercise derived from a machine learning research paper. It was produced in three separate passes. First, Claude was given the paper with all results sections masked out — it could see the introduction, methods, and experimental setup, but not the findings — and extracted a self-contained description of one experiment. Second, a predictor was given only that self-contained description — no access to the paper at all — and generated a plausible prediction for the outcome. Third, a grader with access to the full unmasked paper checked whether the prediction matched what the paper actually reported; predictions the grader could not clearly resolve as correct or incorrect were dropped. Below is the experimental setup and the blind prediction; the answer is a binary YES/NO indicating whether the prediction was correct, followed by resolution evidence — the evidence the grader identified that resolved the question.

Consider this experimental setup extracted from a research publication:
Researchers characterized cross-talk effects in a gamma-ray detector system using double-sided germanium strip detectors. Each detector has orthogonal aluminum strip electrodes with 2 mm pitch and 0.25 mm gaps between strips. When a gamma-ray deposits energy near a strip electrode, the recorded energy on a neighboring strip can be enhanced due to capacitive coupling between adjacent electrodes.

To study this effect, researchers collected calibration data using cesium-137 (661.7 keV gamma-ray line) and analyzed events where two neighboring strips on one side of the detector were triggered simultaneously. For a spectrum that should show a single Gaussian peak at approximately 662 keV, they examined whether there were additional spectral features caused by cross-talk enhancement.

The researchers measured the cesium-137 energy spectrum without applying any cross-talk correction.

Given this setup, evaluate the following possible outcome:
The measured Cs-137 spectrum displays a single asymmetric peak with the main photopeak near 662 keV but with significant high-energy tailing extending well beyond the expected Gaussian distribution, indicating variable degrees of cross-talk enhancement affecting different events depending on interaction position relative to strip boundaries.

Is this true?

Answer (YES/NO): NO